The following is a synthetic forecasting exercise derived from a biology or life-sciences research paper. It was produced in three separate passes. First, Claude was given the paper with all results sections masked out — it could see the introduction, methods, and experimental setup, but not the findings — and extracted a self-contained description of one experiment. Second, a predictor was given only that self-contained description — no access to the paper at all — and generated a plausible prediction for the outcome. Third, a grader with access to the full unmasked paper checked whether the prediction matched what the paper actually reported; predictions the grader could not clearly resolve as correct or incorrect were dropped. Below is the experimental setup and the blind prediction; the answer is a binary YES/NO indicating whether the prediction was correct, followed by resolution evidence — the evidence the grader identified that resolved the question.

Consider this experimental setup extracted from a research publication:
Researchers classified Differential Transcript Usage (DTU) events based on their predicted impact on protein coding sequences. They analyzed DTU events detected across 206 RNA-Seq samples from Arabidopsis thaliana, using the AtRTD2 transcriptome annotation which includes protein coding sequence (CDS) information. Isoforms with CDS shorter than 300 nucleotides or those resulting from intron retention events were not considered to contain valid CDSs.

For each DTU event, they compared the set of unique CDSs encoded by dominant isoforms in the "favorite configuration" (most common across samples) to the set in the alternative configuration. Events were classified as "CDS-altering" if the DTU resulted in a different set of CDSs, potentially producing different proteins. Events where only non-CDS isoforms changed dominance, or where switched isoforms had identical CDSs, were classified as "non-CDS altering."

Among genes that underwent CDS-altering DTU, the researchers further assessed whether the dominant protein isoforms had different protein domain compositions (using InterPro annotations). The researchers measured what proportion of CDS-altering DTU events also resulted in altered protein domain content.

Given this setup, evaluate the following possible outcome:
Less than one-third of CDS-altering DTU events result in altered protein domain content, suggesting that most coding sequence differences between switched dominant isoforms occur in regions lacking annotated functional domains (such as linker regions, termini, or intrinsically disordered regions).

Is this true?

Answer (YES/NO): YES